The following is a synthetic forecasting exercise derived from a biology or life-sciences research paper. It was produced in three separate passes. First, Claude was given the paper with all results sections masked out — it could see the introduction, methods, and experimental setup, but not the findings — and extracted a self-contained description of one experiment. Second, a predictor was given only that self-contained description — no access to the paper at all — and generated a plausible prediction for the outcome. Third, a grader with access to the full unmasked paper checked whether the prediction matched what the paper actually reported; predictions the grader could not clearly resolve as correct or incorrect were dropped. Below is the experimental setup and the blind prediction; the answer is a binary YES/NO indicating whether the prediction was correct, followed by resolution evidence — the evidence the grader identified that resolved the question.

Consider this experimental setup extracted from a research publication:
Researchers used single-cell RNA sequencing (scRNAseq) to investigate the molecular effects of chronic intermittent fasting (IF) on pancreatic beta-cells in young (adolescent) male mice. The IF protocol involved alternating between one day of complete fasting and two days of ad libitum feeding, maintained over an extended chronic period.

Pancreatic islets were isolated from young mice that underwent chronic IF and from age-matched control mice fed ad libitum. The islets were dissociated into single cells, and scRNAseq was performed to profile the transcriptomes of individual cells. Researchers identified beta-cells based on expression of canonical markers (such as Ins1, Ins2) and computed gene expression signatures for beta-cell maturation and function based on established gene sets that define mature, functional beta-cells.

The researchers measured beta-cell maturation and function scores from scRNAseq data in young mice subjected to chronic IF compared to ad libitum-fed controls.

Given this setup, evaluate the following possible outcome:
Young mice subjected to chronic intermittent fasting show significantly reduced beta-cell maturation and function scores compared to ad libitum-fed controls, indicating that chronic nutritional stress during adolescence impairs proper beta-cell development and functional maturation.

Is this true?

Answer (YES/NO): YES